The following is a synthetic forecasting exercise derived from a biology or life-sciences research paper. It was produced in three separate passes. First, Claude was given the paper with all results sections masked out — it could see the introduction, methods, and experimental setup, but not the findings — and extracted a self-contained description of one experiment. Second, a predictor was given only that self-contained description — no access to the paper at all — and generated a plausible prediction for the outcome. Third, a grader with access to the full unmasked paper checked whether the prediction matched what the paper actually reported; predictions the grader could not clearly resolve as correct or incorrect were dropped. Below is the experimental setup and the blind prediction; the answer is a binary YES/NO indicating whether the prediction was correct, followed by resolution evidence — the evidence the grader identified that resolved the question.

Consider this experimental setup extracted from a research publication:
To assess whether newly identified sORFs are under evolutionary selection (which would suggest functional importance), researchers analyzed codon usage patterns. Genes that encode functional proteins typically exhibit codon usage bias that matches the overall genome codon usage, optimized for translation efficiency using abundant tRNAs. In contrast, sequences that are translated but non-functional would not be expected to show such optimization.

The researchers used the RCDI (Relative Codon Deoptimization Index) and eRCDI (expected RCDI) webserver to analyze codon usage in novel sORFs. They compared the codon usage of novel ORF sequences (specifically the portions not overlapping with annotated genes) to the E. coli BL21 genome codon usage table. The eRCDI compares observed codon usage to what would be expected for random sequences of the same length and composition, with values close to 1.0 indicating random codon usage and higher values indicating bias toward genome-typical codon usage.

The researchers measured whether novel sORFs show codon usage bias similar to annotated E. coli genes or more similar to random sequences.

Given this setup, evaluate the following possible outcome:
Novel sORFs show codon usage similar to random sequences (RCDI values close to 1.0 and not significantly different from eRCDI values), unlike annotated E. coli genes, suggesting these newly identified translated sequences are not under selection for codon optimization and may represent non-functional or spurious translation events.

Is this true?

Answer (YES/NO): NO